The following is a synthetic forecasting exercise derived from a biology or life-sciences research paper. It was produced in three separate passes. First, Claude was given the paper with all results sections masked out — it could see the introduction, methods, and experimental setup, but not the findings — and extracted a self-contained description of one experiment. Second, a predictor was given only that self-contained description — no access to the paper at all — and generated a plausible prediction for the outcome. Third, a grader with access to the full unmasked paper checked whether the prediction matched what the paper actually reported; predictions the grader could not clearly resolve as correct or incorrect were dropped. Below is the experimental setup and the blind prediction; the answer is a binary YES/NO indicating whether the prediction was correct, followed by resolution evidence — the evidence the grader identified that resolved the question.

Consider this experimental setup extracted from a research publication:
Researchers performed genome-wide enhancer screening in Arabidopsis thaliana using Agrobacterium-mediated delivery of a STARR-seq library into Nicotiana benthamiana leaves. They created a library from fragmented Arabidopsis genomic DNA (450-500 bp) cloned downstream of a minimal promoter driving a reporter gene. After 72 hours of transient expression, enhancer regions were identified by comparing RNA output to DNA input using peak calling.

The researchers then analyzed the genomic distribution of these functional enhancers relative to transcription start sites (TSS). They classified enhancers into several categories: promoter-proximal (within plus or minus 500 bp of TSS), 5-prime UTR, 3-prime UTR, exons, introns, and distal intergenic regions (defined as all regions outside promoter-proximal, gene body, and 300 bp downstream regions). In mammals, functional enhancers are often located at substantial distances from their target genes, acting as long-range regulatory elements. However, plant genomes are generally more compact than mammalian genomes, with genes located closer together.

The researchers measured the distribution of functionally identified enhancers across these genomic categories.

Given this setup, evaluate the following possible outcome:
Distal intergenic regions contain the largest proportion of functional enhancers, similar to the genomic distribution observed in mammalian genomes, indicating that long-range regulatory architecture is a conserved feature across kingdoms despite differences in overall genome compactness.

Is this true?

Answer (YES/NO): NO